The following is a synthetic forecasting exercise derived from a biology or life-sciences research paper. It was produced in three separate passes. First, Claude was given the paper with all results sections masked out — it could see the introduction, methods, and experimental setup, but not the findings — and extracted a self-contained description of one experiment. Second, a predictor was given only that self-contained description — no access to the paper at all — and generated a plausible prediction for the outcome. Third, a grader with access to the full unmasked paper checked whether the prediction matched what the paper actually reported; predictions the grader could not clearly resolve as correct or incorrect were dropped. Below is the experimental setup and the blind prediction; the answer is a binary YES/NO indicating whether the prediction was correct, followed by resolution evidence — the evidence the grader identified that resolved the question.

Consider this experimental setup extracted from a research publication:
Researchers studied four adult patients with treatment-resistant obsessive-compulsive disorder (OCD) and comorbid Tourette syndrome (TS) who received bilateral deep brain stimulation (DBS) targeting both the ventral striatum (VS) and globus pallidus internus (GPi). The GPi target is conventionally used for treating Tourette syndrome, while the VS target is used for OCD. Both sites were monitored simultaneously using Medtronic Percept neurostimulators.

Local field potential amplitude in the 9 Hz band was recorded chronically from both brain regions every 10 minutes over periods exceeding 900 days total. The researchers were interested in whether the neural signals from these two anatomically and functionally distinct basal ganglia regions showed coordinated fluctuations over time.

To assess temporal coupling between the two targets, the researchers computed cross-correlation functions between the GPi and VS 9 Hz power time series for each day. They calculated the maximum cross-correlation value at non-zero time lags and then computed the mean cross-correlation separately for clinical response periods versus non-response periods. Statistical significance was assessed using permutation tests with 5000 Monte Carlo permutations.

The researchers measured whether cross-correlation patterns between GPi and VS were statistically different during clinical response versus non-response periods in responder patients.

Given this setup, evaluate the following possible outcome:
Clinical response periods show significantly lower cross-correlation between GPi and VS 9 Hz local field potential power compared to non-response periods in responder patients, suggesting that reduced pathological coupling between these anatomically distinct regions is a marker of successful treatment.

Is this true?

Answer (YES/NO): NO